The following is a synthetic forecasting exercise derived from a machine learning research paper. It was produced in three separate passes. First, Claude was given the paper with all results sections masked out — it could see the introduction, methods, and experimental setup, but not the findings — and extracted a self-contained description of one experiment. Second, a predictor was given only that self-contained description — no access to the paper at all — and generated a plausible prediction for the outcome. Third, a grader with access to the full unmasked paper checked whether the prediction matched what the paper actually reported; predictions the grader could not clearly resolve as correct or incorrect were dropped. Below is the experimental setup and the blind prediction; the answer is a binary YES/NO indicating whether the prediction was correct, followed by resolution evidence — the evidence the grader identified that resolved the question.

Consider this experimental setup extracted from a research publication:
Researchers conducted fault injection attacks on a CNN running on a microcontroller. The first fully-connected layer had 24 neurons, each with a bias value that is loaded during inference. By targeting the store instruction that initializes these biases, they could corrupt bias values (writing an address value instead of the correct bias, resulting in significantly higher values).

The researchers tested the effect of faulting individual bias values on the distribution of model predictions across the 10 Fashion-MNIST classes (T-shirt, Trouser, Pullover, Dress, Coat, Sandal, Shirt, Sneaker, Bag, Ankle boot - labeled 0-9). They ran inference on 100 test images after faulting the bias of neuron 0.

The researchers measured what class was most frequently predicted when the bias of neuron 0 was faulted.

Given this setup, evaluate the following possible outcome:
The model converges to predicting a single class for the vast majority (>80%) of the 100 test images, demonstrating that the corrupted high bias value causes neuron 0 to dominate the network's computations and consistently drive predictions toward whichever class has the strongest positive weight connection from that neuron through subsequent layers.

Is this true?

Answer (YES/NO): NO